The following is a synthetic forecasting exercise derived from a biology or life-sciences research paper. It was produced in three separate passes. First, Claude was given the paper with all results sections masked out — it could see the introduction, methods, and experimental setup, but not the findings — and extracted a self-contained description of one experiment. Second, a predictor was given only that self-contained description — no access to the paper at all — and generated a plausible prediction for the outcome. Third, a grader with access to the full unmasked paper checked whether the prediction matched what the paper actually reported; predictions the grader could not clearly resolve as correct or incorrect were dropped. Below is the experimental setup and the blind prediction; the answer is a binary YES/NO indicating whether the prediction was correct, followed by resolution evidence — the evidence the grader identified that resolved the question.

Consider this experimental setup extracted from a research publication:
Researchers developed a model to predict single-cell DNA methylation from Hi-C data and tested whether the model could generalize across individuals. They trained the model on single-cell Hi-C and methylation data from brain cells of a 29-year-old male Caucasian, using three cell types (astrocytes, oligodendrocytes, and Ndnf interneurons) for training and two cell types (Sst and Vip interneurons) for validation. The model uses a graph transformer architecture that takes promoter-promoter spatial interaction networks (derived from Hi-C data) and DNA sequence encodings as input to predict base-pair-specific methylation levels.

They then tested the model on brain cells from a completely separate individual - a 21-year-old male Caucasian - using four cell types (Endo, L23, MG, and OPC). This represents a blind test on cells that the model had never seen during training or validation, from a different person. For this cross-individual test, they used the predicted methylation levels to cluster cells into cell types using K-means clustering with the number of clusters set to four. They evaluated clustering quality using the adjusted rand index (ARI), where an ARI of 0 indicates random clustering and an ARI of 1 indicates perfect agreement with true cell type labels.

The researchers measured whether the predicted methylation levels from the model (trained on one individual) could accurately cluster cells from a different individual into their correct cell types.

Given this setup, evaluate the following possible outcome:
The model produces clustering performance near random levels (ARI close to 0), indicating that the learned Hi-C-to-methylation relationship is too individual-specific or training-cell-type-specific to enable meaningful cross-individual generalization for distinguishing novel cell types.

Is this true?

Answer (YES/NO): NO